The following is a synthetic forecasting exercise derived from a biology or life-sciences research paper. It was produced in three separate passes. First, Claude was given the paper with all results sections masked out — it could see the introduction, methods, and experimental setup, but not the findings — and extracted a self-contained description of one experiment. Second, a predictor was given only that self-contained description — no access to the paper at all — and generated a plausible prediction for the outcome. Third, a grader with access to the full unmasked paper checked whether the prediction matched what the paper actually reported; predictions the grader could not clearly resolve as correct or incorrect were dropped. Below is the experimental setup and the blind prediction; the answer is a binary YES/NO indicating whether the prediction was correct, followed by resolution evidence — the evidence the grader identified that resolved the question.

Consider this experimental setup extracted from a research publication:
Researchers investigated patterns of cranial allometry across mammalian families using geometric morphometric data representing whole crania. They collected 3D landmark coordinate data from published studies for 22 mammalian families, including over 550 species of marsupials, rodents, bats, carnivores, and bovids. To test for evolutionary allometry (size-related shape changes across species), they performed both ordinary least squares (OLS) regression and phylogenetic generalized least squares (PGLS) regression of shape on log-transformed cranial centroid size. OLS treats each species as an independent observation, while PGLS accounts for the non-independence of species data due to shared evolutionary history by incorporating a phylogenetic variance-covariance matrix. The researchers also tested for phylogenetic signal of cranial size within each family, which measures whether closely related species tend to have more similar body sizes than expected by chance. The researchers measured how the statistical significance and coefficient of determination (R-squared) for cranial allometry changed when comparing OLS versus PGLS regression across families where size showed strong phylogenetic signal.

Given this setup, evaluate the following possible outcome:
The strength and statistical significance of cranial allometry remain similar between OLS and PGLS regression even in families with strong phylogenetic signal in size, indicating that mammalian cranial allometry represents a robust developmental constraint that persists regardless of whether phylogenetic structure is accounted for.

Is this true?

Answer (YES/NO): NO